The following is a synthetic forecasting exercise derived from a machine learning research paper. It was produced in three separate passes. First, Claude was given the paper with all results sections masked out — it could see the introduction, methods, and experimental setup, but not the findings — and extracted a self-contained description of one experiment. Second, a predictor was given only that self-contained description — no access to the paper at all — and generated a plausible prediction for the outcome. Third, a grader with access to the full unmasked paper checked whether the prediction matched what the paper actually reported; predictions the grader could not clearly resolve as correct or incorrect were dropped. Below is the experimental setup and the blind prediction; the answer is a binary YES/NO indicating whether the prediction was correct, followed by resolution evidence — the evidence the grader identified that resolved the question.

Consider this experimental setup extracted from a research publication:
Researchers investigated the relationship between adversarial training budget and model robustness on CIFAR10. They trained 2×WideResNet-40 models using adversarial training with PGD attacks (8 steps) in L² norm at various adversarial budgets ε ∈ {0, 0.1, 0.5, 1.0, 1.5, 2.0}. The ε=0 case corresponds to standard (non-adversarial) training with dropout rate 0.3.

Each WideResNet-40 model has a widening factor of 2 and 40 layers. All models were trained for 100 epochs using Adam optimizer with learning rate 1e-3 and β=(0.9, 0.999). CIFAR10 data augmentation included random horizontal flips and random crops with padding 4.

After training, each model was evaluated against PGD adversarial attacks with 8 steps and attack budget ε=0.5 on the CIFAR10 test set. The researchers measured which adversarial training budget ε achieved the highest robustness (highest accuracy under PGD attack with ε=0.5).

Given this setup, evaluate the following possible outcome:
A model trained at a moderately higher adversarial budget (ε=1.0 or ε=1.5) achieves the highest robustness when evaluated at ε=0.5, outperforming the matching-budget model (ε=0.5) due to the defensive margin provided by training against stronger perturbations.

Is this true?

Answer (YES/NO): NO